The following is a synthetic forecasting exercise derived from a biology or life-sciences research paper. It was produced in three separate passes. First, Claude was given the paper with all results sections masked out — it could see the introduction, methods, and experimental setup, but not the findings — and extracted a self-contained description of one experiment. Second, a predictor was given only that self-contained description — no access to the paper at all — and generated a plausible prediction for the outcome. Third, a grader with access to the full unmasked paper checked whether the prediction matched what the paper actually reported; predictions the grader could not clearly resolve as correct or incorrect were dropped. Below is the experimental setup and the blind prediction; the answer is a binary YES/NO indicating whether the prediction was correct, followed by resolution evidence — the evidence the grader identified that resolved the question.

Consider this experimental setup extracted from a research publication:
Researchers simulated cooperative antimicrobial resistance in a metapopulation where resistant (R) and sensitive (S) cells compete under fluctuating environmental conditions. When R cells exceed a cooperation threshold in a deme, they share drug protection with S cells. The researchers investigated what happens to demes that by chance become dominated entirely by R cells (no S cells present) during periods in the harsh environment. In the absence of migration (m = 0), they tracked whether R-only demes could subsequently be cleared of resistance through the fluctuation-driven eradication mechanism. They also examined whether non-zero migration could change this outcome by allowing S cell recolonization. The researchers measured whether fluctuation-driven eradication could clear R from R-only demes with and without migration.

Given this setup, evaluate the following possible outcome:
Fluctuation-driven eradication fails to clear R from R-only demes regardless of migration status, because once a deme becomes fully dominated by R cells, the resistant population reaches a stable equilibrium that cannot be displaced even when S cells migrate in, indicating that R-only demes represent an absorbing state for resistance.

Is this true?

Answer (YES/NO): NO